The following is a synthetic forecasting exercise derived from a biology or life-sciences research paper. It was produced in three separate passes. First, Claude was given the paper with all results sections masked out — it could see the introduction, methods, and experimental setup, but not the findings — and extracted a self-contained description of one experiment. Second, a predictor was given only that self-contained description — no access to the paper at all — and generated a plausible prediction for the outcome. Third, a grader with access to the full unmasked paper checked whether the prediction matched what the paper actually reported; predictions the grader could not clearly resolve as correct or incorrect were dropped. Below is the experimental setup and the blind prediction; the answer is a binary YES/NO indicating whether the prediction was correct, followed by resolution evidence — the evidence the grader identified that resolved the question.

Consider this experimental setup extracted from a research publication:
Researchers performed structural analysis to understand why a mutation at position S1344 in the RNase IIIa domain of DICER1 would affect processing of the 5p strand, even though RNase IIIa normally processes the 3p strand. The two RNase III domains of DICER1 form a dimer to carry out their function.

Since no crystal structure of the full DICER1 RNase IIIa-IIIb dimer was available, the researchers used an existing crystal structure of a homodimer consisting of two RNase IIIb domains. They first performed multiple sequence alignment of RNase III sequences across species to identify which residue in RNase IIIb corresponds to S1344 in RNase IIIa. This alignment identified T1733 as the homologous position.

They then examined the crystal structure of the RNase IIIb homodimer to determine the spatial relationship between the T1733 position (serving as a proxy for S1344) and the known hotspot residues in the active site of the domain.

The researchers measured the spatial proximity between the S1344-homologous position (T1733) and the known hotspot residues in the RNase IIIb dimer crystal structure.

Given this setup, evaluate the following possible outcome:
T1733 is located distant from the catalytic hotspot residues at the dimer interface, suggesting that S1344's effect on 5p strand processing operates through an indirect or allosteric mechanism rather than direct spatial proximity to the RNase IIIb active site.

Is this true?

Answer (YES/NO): NO